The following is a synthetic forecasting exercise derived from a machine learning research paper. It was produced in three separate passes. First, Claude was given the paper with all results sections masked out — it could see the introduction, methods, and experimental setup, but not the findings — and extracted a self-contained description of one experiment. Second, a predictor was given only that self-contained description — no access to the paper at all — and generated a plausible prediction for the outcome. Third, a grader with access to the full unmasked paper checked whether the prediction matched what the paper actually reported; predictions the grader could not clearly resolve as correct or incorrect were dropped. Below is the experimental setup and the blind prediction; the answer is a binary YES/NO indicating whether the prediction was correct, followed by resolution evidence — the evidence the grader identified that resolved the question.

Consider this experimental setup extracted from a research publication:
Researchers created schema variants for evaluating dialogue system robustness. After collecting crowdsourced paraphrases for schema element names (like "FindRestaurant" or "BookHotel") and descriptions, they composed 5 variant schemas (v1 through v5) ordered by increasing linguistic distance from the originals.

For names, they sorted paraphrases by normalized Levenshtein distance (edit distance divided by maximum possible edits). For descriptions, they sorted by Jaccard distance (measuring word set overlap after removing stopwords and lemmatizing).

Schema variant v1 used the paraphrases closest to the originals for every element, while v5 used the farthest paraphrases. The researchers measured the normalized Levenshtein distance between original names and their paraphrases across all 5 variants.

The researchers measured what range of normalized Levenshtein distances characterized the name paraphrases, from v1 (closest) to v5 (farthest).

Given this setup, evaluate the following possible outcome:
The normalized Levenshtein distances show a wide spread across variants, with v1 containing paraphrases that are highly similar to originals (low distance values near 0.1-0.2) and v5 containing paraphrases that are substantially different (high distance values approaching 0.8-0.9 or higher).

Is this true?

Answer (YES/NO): NO